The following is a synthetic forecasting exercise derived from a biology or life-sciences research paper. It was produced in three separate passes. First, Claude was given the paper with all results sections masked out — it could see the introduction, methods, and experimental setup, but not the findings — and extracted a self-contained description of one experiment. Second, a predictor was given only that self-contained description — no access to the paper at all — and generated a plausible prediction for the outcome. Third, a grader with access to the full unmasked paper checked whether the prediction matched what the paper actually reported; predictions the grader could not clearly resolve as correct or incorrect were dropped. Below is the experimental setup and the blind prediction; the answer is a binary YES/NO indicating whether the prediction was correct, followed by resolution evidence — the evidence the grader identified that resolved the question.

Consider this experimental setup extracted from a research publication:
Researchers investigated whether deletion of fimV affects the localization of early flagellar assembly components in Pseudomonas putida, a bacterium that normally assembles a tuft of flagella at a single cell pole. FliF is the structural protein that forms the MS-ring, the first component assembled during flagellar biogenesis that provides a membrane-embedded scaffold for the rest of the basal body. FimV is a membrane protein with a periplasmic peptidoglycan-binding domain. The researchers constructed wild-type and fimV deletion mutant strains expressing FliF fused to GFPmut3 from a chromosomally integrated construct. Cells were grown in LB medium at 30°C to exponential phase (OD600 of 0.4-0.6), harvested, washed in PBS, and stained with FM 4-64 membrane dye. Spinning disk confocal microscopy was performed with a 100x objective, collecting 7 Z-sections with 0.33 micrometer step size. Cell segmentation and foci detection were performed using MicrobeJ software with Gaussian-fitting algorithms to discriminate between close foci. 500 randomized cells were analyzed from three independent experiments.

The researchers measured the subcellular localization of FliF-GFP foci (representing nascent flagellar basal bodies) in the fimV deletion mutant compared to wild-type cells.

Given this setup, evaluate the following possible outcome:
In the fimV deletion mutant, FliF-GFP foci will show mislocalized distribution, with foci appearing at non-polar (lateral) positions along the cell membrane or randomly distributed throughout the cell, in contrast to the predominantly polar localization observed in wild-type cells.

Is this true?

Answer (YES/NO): NO